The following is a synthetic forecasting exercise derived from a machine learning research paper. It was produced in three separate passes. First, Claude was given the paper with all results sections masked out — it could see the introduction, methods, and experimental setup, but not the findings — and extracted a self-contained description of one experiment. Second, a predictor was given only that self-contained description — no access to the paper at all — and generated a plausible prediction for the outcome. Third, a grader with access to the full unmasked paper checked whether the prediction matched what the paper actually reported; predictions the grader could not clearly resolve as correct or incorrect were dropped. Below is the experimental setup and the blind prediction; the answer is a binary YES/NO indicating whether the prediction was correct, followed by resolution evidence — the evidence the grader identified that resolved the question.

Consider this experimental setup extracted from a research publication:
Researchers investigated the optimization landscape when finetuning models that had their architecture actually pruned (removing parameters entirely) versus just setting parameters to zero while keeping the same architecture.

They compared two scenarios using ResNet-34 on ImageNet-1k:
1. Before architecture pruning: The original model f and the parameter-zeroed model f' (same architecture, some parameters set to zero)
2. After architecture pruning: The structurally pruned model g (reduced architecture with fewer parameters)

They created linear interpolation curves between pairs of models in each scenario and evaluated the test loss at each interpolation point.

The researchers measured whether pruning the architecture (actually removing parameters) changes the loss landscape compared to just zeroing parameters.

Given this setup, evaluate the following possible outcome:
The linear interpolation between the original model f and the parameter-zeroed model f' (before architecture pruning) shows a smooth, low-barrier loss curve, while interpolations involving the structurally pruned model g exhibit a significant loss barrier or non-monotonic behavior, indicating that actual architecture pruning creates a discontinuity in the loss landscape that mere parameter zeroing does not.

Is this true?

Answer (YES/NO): NO